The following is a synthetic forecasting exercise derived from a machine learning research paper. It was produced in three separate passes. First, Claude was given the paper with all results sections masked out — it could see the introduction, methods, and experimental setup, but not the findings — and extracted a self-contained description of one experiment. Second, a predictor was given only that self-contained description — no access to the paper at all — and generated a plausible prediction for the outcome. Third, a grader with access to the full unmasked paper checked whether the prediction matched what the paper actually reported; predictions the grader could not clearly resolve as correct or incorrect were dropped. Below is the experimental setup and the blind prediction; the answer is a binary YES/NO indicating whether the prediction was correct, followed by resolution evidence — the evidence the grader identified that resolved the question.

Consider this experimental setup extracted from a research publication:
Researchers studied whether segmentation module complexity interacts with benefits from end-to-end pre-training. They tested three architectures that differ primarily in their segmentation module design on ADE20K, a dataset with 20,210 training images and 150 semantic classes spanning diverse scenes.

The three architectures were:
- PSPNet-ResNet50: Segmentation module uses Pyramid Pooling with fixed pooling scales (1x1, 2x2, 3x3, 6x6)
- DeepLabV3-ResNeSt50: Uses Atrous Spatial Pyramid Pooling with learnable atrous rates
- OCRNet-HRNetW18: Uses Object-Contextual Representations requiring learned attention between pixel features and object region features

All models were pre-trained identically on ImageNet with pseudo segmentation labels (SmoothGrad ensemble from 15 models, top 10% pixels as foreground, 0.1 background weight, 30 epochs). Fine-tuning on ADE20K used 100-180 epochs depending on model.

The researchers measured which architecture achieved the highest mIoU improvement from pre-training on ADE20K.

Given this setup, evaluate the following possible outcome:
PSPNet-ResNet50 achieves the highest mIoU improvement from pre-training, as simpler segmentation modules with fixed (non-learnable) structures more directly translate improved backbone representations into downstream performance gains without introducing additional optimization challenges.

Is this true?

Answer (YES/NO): NO